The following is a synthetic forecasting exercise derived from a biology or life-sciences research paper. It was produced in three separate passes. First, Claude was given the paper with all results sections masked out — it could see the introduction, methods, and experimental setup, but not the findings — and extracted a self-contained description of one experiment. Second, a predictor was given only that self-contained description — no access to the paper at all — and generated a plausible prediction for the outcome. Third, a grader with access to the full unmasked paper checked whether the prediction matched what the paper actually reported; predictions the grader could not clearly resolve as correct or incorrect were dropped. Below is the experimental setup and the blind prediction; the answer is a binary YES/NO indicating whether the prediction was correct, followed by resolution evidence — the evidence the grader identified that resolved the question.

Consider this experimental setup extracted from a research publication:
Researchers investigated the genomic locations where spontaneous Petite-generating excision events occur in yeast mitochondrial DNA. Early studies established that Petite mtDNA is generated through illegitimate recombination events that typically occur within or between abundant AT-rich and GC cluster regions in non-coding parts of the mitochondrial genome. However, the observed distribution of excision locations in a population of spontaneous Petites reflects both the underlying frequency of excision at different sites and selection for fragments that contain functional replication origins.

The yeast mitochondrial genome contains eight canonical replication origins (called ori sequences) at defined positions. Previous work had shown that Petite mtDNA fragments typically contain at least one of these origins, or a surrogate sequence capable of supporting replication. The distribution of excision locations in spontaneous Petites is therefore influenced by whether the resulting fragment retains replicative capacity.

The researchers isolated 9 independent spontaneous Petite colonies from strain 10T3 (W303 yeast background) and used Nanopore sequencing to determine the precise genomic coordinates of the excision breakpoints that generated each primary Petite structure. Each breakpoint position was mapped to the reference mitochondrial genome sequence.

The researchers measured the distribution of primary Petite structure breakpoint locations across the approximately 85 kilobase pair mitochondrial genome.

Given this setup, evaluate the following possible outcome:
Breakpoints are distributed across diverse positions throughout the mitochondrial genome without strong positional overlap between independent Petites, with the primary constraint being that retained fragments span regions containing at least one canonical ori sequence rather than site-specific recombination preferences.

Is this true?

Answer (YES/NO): YES